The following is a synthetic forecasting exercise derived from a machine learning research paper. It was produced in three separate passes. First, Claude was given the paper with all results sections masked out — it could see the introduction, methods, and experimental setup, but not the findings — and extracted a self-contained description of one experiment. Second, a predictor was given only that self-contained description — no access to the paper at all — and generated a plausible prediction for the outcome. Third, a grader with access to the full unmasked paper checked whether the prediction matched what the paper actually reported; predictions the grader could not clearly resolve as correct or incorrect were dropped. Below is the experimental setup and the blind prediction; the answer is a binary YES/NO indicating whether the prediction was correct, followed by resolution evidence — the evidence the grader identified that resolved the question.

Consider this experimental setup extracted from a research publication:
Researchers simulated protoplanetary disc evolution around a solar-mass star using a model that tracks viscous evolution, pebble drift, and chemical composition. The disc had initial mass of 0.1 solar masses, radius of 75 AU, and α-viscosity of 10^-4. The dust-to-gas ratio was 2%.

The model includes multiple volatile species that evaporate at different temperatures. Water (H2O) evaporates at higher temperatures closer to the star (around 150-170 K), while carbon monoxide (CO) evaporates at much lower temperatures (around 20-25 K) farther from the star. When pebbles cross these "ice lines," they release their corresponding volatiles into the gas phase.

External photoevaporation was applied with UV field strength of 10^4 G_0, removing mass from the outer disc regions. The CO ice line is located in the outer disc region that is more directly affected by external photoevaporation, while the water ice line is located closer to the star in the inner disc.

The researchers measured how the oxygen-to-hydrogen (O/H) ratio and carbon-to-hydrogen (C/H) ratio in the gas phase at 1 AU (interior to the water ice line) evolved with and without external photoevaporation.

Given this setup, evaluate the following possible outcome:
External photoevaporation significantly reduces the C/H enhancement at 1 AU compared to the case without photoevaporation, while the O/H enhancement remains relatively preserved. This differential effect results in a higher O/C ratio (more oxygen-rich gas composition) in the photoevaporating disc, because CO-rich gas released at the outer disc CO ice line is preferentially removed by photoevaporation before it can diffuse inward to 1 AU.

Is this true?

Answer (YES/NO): NO